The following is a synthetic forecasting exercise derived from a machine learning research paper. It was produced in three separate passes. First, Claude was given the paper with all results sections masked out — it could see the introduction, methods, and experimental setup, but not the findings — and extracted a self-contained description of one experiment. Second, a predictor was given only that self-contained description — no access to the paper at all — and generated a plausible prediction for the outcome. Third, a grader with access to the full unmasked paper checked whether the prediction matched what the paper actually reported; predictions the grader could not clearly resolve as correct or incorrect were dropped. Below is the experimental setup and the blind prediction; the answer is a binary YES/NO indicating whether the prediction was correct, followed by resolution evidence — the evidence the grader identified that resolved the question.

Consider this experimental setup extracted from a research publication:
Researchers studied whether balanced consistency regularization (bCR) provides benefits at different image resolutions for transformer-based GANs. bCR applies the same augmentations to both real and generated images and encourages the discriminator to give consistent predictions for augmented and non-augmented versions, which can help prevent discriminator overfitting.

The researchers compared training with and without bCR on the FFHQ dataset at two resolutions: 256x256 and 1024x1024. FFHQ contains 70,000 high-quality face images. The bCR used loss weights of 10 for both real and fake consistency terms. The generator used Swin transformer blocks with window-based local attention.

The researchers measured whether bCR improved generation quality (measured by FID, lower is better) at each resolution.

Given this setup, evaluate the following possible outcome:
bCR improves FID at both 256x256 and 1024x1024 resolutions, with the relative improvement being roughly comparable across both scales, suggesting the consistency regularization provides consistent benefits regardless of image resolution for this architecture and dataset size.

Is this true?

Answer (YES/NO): NO